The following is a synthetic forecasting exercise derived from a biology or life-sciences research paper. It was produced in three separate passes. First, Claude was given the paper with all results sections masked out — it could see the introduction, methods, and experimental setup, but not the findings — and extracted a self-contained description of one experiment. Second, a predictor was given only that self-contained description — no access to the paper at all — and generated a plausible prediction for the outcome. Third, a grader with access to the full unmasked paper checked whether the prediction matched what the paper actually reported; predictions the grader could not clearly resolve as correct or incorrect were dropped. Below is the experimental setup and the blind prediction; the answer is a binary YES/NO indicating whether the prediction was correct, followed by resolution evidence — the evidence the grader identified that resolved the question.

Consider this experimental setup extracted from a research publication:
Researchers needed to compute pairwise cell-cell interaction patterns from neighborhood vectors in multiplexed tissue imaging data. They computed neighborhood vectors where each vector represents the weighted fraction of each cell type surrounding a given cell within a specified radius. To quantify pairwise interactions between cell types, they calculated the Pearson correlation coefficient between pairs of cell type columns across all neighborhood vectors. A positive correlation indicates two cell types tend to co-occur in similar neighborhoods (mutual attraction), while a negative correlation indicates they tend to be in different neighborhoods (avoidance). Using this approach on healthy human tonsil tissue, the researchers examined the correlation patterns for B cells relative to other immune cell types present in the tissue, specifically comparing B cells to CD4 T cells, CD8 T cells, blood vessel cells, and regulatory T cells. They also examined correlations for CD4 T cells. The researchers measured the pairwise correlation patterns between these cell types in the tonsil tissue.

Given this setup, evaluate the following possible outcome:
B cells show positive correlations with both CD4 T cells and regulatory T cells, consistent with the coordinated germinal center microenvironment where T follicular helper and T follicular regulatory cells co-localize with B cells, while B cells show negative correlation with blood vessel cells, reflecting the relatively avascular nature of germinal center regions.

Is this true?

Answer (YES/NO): NO